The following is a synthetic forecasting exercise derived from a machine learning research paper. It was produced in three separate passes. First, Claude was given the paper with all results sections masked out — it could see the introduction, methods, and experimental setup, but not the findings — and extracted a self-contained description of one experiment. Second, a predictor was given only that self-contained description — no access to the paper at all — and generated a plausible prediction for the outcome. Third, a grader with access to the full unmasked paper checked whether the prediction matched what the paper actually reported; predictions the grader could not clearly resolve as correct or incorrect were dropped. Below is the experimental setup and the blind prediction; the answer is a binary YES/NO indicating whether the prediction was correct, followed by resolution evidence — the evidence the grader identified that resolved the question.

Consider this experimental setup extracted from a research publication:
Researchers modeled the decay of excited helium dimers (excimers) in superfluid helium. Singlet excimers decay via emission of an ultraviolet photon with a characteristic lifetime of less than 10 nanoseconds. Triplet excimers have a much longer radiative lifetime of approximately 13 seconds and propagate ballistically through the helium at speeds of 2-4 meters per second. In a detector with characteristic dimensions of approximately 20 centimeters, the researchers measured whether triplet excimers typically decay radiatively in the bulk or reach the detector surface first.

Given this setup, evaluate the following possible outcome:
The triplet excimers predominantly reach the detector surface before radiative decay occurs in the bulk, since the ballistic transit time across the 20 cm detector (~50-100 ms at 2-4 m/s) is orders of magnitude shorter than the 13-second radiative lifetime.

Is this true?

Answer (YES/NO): YES